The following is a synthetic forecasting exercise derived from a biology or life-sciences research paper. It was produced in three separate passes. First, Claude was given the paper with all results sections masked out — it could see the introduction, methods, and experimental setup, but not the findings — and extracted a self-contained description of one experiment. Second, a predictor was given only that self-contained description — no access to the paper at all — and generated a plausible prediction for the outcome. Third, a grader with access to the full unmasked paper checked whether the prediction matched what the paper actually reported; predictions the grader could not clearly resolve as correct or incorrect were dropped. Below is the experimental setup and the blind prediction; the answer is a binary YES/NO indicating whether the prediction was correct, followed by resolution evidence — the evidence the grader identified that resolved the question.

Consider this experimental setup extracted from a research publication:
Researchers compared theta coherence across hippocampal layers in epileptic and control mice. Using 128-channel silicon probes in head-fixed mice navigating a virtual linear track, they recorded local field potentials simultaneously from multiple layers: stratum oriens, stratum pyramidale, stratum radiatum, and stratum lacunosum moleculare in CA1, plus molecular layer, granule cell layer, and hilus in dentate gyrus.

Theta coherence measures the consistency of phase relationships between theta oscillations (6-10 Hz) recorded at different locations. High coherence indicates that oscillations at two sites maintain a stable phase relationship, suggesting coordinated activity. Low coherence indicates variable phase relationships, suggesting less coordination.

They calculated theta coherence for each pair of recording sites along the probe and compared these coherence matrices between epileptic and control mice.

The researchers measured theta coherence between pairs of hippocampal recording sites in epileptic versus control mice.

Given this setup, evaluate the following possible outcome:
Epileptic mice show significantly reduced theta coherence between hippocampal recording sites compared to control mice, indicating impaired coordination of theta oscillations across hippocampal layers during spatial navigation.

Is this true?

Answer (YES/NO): YES